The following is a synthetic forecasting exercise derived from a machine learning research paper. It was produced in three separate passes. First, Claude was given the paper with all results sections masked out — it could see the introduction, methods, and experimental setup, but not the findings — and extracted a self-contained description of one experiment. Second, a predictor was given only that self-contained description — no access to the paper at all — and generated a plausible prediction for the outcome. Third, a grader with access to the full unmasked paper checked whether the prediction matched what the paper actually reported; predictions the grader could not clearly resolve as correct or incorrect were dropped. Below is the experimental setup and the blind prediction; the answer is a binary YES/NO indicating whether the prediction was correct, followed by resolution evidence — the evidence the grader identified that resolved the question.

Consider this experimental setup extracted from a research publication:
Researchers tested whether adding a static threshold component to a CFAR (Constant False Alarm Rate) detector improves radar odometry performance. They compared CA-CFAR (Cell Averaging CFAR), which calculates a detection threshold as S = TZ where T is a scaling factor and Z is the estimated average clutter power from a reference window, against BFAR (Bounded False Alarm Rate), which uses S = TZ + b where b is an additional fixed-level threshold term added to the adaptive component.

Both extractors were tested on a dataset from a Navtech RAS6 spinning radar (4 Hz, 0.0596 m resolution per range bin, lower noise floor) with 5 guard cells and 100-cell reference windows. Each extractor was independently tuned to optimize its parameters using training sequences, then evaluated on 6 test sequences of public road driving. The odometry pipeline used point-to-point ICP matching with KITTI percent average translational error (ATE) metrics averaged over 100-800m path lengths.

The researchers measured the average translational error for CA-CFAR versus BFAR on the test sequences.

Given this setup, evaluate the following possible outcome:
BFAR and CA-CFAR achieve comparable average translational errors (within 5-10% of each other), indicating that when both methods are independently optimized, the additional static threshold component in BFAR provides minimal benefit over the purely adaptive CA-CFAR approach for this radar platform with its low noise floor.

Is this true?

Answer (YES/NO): NO